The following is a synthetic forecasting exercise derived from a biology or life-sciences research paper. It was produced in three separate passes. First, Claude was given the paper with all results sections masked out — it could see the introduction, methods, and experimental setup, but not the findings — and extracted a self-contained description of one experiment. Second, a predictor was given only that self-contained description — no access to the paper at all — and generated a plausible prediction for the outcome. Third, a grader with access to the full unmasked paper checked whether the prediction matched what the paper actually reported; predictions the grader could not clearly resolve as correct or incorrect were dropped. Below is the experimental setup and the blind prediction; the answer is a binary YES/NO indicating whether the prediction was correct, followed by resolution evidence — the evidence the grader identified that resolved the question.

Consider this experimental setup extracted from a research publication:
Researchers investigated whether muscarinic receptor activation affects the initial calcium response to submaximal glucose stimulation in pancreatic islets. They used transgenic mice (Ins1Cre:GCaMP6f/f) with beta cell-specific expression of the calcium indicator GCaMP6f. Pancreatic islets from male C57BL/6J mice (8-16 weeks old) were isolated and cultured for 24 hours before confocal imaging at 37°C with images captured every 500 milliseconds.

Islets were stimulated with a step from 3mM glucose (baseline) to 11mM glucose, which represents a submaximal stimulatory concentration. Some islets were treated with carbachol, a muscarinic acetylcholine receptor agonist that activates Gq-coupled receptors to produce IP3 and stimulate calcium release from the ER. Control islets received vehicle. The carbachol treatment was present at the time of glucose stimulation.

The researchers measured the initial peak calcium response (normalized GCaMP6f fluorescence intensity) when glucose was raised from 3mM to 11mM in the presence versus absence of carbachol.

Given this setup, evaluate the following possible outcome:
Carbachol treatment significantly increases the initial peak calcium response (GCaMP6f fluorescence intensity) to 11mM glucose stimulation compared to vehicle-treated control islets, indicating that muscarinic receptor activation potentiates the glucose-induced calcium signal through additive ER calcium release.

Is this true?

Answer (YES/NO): NO